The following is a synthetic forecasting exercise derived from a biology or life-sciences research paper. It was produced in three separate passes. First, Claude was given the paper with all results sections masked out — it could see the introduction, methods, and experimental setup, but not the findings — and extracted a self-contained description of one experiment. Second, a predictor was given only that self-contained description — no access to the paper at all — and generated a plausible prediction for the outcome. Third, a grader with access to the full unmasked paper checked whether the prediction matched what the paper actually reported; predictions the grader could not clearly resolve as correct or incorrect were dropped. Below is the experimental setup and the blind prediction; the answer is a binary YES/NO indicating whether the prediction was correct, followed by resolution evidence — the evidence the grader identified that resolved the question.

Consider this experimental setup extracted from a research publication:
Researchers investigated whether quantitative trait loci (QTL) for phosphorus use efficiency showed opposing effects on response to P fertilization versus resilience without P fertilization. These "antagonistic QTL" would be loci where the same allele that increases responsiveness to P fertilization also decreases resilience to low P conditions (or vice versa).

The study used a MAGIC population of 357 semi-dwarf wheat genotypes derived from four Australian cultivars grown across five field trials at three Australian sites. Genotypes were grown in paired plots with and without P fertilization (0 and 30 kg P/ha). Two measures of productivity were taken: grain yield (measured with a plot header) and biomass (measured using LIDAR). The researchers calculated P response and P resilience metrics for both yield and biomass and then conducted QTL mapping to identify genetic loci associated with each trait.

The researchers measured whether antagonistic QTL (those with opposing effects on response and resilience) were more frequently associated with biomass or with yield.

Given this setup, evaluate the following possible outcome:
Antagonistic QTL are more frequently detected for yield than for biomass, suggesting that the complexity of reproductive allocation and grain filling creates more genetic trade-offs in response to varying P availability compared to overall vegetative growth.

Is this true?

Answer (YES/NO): NO